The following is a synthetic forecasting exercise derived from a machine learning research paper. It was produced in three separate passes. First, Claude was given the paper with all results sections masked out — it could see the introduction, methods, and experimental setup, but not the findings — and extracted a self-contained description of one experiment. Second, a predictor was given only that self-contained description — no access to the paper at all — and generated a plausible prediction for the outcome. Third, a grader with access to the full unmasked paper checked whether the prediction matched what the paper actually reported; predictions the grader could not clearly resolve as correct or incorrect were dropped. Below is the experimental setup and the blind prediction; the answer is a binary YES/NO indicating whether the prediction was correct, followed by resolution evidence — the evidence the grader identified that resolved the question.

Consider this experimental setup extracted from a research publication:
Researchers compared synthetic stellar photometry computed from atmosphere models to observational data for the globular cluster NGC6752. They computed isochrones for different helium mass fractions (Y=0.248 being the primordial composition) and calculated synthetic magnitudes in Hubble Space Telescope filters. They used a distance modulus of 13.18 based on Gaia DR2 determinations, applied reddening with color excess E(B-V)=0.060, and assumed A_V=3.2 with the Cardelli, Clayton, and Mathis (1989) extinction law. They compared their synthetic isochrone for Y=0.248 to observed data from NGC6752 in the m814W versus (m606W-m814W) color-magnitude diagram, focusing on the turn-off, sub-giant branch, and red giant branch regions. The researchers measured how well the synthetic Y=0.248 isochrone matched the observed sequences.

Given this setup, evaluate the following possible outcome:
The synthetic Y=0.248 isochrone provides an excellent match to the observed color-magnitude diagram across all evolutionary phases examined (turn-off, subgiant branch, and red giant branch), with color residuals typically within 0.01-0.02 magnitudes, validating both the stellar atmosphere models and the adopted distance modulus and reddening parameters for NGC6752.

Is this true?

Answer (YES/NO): NO